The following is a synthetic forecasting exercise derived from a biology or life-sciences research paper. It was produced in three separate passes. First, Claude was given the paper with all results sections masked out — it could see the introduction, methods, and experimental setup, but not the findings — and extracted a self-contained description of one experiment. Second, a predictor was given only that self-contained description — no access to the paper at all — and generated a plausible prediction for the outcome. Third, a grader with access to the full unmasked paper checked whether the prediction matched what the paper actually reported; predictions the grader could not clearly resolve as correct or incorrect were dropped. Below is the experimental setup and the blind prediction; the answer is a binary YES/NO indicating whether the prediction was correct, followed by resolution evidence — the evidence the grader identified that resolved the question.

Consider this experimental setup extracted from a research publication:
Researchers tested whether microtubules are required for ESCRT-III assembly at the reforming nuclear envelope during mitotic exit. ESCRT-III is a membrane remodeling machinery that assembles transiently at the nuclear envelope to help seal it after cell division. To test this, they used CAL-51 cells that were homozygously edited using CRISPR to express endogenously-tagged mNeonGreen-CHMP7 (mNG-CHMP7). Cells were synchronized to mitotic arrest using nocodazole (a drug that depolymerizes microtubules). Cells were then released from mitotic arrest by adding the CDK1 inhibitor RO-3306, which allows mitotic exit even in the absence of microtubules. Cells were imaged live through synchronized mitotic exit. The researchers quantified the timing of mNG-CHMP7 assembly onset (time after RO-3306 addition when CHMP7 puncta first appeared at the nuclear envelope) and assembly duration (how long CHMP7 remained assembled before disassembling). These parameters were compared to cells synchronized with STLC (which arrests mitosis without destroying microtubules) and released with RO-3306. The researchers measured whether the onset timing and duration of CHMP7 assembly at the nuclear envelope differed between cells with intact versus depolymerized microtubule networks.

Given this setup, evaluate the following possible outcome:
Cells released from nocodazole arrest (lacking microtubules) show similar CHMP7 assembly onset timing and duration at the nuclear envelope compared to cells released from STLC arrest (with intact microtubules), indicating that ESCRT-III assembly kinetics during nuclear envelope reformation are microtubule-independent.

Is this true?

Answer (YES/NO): YES